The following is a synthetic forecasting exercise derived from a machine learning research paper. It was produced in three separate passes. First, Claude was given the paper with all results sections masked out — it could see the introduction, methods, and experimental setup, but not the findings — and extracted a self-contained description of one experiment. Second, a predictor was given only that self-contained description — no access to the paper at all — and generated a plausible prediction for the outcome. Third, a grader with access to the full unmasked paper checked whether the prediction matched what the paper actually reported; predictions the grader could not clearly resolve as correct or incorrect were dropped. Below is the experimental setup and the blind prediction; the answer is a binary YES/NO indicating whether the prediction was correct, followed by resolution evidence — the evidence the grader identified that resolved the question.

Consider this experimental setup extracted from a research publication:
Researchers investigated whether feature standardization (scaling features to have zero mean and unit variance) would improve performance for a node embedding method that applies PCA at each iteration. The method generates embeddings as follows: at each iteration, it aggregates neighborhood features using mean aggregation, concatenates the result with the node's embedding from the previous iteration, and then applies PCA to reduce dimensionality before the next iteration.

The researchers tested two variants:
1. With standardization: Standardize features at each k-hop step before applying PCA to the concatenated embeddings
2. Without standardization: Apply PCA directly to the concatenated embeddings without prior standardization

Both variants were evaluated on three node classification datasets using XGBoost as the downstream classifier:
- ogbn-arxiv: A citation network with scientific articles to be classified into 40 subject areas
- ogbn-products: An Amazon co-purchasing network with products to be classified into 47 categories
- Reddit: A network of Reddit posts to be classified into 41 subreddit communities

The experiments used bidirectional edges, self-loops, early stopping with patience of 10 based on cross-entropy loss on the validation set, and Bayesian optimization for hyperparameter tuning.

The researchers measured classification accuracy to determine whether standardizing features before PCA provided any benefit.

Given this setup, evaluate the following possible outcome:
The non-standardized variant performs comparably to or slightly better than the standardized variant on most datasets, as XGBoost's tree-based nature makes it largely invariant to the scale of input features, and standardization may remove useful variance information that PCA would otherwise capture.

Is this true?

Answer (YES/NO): YES